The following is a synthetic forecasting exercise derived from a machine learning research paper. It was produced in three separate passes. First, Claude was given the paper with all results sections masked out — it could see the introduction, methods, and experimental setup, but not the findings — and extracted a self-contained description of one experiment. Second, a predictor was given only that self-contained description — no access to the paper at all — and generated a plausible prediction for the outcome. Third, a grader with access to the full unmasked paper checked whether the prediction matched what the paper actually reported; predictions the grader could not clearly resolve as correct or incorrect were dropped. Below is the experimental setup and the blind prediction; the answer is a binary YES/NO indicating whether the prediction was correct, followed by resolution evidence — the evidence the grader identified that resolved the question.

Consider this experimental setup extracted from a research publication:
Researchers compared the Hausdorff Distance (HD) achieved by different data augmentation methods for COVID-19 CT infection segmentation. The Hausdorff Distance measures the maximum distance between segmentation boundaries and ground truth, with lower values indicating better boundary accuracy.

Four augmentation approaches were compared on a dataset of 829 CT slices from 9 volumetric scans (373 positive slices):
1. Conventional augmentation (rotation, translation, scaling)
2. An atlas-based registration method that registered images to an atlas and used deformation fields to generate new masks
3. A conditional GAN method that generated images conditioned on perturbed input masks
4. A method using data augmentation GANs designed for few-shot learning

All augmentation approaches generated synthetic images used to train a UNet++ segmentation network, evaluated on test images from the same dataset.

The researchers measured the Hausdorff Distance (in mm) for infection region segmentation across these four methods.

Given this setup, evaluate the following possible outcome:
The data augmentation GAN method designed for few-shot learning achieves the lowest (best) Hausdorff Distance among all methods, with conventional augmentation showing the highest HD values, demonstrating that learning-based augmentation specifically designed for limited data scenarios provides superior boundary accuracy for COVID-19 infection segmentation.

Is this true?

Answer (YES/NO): NO